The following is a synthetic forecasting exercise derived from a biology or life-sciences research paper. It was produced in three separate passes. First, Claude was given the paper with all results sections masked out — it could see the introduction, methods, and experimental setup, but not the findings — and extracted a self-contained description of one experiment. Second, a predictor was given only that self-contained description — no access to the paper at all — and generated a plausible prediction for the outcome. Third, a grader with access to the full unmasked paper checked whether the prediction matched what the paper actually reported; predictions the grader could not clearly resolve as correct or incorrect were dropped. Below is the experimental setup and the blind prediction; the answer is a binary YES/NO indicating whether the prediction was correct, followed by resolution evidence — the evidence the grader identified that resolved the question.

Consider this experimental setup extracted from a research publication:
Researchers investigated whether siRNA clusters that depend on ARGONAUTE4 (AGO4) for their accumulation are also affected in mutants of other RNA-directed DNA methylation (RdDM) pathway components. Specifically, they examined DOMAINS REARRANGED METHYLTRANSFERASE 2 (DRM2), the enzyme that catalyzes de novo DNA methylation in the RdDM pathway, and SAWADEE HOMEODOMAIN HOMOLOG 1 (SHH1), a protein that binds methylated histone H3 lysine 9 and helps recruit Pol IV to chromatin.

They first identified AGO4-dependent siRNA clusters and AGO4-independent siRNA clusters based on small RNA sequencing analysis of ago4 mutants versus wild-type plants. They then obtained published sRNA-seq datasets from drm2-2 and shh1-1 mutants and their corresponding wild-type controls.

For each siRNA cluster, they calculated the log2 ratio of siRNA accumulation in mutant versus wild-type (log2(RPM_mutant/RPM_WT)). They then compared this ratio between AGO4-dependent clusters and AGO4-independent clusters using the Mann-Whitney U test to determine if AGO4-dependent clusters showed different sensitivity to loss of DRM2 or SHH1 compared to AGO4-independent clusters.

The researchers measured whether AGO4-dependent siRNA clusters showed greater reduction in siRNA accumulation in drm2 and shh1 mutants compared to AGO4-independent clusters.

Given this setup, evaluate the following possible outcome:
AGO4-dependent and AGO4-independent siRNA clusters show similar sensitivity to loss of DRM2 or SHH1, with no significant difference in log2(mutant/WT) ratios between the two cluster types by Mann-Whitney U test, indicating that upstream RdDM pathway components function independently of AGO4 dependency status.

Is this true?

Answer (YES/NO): NO